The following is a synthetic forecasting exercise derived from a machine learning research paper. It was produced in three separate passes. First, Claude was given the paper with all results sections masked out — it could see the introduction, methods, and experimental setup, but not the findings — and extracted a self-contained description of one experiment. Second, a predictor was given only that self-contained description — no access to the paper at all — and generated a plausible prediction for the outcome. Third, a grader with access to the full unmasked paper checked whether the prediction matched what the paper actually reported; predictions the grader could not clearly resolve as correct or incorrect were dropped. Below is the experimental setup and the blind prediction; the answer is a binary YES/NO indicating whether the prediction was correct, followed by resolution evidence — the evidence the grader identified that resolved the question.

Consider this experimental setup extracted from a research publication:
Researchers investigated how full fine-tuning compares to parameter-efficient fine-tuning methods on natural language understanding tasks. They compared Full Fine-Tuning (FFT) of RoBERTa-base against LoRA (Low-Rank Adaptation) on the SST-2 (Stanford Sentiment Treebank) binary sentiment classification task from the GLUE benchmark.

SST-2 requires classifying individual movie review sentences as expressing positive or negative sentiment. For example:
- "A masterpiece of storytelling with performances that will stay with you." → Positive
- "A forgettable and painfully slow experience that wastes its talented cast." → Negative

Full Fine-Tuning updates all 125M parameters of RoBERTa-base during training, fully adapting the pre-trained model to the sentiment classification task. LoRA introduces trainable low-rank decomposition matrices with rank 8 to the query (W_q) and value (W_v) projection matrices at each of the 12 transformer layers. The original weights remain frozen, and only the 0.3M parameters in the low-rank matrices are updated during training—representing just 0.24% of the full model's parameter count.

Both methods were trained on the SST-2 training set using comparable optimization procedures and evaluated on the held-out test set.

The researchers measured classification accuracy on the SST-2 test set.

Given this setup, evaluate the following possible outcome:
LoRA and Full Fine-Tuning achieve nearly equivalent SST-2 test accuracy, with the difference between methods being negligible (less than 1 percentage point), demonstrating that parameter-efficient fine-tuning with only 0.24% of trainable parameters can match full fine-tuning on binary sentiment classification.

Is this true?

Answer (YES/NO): YES